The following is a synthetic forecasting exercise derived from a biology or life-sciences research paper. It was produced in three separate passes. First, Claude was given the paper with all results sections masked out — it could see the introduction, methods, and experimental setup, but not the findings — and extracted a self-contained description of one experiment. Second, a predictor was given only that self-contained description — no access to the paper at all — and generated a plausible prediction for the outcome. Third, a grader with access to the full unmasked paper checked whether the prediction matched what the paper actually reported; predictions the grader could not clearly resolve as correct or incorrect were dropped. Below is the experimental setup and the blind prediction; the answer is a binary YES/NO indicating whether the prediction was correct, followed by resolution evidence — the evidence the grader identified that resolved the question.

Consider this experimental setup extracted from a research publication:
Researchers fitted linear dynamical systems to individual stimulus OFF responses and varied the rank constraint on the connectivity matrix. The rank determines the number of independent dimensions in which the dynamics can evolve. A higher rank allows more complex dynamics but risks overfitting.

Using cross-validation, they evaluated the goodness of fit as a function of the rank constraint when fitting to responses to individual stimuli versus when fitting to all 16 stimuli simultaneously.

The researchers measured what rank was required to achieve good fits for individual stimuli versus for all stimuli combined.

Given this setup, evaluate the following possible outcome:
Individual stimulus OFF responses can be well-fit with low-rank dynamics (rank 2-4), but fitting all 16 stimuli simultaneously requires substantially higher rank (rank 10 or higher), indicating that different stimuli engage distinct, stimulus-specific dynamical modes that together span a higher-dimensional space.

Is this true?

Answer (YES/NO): NO